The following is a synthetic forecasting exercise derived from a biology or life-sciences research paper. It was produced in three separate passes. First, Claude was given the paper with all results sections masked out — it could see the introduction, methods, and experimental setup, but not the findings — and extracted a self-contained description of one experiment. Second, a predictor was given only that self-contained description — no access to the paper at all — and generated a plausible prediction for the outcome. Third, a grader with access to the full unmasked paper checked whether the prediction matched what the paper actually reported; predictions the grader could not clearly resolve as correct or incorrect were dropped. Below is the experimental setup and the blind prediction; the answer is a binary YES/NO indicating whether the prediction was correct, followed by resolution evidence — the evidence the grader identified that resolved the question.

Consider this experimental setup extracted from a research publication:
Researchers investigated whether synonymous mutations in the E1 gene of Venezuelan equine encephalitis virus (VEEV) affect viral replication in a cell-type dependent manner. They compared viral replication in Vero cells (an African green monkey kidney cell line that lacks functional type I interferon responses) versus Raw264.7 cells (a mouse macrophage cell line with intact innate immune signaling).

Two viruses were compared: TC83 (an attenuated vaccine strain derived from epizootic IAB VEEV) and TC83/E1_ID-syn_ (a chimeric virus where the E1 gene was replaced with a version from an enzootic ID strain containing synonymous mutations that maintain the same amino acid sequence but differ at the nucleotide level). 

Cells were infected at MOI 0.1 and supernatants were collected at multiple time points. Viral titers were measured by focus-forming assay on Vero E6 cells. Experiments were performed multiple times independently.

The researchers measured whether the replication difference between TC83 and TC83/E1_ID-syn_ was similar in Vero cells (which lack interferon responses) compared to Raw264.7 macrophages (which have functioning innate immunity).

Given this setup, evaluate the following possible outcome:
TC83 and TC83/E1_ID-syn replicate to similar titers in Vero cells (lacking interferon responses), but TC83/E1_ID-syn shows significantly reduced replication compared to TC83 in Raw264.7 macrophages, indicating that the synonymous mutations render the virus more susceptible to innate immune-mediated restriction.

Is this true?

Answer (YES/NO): NO